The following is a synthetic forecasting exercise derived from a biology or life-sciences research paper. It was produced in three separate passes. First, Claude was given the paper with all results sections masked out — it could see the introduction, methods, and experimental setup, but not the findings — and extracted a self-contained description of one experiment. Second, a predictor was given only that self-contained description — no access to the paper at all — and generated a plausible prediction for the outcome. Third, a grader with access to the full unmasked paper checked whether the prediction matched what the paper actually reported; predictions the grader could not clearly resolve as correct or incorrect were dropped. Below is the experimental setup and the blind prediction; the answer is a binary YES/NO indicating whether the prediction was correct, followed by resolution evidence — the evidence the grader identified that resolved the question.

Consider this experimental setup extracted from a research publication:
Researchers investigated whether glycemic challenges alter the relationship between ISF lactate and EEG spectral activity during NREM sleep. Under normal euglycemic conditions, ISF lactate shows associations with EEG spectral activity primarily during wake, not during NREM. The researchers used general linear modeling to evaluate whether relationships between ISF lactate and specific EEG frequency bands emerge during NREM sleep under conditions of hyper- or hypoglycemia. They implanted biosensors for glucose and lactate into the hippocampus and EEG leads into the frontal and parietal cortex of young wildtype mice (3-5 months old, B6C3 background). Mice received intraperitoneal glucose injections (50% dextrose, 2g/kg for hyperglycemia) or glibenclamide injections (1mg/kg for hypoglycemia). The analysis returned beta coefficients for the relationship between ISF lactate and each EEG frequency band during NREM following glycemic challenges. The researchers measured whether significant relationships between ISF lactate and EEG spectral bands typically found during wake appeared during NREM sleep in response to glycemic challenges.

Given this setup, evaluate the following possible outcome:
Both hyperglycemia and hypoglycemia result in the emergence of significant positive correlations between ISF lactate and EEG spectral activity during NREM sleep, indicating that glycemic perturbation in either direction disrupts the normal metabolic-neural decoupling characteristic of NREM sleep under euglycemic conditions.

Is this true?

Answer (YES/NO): YES